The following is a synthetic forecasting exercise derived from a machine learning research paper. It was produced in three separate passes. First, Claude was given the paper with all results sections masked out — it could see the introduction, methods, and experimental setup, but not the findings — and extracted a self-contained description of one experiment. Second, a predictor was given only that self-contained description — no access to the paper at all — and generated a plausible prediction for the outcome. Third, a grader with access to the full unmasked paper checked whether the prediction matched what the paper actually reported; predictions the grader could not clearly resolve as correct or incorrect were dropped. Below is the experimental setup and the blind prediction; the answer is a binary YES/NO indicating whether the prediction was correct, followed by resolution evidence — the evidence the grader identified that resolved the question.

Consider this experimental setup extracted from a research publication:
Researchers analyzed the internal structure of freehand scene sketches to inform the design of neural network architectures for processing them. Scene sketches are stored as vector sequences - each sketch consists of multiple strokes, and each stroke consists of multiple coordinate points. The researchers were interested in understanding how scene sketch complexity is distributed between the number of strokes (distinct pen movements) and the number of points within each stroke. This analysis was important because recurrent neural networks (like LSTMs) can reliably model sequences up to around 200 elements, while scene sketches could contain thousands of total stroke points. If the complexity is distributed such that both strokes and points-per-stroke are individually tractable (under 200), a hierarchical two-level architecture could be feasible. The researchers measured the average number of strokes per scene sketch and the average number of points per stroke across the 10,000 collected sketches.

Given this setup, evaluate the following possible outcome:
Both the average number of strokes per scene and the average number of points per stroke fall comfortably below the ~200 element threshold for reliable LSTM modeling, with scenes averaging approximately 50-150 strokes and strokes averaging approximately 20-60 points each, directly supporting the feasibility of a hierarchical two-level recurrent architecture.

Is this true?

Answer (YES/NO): YES